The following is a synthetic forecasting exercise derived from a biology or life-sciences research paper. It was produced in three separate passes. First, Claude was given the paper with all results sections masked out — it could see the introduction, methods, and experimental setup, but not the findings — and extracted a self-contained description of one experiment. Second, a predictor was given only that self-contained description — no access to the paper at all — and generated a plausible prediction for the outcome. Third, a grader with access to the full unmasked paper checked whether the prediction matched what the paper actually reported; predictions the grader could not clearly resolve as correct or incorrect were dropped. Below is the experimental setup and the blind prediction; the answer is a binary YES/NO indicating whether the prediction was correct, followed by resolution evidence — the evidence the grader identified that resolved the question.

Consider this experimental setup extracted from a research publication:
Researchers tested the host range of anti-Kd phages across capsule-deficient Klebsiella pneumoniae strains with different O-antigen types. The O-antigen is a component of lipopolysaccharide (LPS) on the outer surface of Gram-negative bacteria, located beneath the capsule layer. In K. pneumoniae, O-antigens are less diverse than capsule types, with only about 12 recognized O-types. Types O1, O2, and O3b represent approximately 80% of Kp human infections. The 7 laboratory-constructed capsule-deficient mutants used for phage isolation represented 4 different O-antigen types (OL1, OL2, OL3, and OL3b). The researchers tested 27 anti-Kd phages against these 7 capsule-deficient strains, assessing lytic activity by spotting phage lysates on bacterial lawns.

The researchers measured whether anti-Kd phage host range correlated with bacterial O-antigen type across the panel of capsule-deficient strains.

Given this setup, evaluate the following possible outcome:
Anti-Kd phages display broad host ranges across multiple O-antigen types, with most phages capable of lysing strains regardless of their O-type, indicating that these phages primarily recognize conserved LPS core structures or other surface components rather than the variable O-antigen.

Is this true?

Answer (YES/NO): YES